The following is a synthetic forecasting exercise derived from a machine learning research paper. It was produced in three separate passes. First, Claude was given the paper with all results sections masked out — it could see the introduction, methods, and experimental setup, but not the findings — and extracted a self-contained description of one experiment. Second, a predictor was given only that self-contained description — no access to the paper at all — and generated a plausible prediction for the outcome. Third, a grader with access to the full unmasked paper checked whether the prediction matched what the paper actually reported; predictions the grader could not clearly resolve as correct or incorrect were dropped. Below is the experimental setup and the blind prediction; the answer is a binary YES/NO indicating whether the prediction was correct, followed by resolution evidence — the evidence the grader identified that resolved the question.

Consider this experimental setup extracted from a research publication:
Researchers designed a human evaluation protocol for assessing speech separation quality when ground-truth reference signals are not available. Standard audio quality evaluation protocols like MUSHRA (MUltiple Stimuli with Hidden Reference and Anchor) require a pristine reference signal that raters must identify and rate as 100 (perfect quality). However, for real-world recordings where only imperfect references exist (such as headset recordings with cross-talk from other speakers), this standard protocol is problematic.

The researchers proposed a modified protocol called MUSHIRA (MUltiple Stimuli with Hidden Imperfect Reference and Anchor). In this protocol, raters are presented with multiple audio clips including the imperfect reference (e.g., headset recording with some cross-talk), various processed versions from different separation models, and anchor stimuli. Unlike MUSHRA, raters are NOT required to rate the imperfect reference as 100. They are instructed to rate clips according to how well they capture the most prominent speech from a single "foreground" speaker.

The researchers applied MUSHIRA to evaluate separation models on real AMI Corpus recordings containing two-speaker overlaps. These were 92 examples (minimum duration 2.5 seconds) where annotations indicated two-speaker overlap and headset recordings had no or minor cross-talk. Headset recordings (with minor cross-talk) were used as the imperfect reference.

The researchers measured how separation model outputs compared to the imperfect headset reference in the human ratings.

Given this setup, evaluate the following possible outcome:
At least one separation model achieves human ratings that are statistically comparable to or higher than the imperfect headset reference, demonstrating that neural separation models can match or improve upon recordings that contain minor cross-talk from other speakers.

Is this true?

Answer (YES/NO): NO